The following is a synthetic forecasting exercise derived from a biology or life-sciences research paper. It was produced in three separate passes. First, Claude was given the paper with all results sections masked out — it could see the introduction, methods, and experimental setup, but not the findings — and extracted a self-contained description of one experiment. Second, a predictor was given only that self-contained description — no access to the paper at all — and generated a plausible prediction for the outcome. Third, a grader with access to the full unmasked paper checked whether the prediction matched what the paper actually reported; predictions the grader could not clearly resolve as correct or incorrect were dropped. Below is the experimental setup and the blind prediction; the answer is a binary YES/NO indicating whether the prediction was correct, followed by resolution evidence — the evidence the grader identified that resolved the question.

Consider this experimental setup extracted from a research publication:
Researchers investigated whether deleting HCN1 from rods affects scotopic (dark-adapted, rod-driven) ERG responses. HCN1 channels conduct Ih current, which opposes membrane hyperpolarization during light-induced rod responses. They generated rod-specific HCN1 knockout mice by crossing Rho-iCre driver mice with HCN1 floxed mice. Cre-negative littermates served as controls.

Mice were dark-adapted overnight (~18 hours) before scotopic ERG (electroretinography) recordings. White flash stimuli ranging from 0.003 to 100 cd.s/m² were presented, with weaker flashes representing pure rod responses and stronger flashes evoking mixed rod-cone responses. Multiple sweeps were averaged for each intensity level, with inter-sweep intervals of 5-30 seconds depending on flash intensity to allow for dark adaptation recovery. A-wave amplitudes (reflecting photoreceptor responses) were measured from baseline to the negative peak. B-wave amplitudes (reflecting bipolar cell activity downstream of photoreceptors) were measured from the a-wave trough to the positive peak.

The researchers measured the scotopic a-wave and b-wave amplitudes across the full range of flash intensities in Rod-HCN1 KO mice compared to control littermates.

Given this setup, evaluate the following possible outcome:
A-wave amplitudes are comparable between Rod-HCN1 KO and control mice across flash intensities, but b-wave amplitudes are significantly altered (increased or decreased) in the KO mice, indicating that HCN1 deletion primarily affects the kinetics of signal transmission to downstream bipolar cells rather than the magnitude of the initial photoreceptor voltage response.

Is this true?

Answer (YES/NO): NO